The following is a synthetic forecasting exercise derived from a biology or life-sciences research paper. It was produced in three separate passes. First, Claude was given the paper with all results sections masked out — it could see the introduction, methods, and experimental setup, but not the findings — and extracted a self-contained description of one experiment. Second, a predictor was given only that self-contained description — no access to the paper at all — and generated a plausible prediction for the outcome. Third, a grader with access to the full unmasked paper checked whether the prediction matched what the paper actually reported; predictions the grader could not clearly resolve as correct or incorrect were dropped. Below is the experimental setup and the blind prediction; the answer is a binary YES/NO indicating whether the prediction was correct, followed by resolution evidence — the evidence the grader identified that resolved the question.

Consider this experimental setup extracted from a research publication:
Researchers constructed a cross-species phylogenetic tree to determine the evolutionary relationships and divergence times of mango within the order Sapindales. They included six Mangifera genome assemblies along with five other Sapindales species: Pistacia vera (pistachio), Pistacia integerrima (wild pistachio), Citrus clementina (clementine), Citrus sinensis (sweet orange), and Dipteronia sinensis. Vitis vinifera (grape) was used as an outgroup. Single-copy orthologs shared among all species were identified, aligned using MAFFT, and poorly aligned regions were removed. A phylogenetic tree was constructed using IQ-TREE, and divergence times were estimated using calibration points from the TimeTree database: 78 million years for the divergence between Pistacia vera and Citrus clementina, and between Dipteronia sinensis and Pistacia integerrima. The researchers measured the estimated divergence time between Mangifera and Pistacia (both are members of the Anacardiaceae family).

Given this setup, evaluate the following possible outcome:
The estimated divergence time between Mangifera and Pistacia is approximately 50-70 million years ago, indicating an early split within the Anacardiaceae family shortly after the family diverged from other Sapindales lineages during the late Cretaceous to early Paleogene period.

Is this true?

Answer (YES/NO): NO